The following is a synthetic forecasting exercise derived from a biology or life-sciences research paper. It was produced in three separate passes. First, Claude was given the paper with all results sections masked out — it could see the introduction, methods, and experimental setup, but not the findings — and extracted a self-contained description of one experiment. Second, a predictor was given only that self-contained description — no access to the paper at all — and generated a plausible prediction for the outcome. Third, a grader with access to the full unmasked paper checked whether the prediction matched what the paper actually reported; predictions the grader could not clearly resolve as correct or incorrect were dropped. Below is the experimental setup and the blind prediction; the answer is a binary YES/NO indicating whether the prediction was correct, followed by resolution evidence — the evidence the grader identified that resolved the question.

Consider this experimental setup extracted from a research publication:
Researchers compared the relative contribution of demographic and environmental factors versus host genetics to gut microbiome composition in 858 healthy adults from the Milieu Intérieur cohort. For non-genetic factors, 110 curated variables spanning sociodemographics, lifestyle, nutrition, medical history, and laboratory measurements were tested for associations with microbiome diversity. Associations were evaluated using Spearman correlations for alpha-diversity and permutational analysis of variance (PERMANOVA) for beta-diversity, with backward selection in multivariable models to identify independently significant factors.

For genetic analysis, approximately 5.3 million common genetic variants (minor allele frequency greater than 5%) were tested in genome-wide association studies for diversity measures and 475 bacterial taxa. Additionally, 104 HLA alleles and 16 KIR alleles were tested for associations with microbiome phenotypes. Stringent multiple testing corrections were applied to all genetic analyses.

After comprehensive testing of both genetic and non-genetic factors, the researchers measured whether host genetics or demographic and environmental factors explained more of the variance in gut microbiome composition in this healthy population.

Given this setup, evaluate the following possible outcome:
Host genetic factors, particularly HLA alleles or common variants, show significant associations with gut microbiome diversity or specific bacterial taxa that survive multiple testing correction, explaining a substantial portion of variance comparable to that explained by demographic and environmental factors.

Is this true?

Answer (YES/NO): NO